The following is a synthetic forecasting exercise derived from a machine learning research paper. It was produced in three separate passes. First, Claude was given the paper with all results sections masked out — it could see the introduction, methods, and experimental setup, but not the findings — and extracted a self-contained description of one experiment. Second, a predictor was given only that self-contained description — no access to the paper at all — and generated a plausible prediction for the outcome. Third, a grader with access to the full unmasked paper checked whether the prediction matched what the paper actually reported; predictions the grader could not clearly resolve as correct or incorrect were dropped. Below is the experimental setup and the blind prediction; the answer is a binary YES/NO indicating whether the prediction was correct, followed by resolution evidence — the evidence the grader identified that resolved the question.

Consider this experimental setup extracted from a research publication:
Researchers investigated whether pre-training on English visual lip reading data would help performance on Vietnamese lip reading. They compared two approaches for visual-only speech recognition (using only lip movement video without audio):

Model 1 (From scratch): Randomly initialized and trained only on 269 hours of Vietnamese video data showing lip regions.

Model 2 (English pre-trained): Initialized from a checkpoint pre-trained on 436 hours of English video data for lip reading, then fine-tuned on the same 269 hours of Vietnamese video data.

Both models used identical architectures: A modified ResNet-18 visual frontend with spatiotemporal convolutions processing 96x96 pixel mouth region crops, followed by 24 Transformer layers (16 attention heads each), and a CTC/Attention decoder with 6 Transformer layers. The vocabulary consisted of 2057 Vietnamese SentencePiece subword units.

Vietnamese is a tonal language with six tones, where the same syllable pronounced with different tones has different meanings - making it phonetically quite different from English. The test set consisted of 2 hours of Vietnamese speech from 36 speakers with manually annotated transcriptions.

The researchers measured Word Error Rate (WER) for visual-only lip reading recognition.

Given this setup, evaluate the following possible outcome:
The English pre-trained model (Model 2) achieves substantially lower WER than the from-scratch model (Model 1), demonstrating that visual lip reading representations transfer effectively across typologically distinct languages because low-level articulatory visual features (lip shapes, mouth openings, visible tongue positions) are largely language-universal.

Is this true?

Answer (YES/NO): YES